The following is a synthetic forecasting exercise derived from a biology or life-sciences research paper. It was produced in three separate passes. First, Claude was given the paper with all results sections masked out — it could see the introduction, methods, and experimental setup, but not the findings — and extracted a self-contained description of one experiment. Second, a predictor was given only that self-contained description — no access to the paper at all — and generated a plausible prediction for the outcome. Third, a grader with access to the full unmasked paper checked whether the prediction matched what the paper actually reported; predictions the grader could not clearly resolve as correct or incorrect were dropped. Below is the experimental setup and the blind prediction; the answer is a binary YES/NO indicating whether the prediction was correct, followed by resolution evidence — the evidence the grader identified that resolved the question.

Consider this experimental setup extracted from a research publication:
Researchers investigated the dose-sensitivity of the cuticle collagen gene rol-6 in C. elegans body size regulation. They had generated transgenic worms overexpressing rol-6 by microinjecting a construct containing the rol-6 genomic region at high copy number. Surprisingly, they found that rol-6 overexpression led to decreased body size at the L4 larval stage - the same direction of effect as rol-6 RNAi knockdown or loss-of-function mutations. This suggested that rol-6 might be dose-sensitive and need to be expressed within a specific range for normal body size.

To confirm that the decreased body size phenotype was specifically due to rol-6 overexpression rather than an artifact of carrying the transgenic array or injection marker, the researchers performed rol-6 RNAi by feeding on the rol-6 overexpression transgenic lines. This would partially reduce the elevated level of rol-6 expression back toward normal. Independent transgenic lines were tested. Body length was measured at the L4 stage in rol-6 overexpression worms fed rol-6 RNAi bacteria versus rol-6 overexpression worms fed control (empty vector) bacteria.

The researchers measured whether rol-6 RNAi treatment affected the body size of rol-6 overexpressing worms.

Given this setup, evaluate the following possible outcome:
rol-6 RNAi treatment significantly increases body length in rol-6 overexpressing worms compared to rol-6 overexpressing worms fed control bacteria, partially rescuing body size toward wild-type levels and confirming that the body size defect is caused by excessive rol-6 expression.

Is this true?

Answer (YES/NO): YES